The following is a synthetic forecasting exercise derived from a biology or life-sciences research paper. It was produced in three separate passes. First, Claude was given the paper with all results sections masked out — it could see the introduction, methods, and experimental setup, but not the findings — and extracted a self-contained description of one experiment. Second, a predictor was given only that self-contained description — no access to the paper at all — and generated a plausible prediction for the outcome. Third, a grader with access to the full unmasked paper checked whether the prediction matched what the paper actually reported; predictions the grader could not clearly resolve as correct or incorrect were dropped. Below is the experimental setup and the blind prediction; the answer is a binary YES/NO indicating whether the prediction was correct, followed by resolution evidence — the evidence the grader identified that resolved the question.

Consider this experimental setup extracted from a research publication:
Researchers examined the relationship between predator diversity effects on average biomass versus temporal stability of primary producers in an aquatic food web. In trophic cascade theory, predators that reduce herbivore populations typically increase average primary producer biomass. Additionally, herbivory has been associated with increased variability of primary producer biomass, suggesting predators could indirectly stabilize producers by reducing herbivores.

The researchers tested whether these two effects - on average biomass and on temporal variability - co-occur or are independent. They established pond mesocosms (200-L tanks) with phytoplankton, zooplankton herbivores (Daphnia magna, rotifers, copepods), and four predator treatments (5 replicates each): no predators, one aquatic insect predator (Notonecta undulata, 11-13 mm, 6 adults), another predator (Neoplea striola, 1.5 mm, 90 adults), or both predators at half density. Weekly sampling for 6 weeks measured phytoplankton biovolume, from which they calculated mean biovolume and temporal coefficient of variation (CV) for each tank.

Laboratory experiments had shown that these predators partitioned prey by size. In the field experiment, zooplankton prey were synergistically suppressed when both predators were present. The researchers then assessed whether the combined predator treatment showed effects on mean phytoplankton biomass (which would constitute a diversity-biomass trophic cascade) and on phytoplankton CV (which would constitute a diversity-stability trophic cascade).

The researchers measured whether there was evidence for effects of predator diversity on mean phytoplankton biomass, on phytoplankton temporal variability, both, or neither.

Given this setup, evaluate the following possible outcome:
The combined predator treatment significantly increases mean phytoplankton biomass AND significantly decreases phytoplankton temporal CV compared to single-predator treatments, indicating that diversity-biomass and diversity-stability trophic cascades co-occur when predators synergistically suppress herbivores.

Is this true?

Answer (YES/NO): NO